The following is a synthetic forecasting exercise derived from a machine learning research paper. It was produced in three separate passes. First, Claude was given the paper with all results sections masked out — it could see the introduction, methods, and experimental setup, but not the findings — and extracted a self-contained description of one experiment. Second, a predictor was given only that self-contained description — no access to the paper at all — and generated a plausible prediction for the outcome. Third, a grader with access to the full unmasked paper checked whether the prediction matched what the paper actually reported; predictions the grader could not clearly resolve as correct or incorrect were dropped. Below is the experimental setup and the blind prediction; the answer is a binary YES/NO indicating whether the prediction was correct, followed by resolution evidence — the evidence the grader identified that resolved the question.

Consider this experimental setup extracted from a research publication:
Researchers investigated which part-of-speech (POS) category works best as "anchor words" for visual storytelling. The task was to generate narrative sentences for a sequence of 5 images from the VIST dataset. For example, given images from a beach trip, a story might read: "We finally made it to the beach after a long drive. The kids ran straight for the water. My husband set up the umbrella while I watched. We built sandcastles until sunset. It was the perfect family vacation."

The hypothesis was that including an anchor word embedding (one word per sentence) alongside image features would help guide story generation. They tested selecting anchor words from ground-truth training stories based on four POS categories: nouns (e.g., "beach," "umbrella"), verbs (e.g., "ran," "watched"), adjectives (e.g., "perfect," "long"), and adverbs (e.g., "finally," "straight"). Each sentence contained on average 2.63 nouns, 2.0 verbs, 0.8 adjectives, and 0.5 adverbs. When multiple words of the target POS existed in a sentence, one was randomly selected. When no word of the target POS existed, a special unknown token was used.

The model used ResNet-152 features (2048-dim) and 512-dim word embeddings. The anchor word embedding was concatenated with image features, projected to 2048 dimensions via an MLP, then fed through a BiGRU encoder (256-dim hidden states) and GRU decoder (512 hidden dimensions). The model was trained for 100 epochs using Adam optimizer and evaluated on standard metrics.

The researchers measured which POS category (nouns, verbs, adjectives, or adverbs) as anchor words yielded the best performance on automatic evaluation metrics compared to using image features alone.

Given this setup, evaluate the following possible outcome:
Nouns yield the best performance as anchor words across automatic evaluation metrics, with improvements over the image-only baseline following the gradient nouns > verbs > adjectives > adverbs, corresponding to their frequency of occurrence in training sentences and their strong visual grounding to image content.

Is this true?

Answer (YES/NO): NO